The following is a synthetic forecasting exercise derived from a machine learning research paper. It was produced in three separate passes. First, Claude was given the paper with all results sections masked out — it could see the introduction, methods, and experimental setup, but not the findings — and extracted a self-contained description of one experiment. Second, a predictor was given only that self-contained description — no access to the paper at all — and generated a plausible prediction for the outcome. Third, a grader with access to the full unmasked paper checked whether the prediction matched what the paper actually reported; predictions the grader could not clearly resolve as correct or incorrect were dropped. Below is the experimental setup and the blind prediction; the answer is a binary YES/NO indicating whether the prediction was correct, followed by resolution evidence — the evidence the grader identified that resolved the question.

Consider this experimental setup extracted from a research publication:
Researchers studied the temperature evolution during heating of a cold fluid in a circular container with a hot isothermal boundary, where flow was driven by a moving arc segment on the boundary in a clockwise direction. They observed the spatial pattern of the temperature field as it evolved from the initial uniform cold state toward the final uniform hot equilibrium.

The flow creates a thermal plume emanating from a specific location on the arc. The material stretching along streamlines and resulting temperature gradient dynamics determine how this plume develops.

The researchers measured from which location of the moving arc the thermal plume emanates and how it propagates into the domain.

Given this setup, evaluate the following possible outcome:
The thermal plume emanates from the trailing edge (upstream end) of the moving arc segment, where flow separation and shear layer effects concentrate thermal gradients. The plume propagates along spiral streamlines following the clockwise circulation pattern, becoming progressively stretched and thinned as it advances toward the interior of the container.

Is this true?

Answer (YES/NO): NO